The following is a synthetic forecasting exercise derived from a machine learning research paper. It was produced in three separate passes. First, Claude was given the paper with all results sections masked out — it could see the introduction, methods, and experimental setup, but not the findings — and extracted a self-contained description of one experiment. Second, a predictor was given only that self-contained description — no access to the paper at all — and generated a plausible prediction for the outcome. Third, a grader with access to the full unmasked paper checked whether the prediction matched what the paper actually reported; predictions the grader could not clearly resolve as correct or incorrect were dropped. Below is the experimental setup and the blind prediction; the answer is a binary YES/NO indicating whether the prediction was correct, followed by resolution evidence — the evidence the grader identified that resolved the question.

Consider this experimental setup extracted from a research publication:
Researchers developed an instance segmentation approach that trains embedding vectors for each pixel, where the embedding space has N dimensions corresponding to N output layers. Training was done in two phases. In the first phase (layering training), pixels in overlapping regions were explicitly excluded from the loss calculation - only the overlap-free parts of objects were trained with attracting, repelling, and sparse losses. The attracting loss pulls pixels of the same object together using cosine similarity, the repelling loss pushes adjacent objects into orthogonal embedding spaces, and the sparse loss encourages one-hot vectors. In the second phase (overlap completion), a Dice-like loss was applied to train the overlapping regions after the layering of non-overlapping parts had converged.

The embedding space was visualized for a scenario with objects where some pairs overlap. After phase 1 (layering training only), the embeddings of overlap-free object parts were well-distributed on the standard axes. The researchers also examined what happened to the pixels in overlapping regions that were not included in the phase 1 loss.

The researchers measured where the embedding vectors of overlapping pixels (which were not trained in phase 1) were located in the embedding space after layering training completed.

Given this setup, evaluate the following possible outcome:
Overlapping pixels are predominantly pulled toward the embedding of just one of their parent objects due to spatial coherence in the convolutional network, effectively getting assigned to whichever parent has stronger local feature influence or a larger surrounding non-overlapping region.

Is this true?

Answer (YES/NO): NO